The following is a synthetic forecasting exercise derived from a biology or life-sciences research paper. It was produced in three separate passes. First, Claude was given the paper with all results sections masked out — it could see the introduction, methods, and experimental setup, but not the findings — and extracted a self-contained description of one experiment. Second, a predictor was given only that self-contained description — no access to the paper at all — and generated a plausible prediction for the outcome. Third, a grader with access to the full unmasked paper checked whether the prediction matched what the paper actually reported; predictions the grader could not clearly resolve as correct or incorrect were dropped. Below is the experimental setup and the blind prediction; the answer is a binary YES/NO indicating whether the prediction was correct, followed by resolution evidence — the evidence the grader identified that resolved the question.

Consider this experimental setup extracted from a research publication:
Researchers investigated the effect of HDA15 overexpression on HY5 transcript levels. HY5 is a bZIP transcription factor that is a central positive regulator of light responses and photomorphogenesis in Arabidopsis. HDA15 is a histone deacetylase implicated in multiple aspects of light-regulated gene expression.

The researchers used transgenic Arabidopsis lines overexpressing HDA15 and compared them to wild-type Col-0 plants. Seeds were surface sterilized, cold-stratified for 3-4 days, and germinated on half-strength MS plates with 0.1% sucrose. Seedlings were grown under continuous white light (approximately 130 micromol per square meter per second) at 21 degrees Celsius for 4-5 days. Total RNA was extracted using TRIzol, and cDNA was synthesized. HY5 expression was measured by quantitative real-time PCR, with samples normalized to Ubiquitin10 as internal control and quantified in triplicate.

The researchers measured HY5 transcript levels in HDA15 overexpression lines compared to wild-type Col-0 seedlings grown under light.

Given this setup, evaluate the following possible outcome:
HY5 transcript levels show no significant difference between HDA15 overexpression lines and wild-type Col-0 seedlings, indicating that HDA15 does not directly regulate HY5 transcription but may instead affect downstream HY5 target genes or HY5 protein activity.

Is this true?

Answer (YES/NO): NO